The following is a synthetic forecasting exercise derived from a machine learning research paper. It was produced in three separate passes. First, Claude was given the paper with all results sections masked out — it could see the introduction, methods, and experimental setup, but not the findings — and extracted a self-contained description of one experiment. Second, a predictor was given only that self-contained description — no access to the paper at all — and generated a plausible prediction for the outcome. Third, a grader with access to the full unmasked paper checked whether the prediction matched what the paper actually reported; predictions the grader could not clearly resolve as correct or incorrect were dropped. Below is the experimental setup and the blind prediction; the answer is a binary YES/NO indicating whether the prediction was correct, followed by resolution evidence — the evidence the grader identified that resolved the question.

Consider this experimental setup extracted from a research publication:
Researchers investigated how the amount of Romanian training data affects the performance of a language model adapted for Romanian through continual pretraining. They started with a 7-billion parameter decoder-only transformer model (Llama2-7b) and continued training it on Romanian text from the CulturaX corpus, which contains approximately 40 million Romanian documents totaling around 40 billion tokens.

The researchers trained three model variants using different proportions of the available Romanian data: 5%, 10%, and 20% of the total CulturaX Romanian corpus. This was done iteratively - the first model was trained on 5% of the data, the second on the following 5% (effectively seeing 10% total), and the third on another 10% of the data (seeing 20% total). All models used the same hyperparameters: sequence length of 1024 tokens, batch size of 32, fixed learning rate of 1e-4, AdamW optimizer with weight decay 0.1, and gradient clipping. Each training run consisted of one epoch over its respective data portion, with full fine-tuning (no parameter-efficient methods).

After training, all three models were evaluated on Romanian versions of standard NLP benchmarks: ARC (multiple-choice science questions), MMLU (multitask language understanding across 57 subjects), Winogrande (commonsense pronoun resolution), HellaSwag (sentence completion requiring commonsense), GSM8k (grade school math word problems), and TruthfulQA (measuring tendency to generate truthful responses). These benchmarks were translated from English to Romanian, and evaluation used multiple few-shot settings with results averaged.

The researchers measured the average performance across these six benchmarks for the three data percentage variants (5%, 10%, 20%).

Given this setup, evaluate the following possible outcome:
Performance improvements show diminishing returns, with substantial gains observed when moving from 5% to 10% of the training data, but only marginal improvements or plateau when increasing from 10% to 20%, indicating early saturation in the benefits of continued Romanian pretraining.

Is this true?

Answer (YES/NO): NO